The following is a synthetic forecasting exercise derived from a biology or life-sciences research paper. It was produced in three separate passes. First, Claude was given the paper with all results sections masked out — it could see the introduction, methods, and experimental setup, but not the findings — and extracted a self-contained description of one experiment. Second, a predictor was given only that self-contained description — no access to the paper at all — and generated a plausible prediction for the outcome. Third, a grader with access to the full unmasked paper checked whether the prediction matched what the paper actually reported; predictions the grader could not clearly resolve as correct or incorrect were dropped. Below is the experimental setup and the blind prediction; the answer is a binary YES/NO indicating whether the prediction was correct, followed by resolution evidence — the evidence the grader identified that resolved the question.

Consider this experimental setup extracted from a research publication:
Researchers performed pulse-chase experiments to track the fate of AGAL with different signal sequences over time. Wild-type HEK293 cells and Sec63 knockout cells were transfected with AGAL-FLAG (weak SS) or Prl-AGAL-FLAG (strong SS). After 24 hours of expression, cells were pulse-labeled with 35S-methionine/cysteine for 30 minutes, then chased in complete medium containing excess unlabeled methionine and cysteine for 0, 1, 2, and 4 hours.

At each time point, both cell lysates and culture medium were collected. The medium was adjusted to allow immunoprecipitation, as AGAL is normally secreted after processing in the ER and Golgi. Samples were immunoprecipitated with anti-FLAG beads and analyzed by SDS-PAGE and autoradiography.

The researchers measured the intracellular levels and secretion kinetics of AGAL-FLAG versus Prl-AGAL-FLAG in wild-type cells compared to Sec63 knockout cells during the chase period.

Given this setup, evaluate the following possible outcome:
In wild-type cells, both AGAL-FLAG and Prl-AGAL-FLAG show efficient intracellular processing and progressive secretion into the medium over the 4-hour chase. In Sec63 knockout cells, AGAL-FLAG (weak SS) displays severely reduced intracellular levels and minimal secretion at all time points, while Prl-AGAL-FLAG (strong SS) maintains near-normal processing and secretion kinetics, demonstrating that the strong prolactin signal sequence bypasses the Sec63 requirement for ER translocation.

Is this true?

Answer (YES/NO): NO